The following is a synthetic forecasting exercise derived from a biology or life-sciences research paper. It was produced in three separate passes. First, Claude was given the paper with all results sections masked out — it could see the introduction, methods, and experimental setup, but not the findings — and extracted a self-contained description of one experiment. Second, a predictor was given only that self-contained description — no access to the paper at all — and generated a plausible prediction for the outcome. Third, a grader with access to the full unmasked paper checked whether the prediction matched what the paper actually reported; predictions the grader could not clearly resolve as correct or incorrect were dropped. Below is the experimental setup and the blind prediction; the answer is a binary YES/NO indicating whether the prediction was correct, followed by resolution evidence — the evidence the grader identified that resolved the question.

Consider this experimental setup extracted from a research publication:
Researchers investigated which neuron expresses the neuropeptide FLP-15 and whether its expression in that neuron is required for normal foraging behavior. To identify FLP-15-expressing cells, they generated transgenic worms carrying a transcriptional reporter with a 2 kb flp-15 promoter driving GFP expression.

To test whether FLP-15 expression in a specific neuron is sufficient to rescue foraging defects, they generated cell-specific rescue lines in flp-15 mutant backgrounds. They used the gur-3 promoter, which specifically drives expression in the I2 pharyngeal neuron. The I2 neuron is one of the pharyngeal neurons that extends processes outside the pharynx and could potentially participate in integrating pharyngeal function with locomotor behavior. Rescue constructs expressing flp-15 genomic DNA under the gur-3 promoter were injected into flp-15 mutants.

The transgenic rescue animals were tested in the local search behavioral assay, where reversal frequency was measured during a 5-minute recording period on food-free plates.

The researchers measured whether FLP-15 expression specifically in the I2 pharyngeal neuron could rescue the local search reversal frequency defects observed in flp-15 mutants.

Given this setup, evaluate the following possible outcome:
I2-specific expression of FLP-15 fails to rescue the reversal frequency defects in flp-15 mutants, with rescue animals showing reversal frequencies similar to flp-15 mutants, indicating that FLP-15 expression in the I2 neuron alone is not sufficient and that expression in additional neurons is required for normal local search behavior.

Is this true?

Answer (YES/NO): NO